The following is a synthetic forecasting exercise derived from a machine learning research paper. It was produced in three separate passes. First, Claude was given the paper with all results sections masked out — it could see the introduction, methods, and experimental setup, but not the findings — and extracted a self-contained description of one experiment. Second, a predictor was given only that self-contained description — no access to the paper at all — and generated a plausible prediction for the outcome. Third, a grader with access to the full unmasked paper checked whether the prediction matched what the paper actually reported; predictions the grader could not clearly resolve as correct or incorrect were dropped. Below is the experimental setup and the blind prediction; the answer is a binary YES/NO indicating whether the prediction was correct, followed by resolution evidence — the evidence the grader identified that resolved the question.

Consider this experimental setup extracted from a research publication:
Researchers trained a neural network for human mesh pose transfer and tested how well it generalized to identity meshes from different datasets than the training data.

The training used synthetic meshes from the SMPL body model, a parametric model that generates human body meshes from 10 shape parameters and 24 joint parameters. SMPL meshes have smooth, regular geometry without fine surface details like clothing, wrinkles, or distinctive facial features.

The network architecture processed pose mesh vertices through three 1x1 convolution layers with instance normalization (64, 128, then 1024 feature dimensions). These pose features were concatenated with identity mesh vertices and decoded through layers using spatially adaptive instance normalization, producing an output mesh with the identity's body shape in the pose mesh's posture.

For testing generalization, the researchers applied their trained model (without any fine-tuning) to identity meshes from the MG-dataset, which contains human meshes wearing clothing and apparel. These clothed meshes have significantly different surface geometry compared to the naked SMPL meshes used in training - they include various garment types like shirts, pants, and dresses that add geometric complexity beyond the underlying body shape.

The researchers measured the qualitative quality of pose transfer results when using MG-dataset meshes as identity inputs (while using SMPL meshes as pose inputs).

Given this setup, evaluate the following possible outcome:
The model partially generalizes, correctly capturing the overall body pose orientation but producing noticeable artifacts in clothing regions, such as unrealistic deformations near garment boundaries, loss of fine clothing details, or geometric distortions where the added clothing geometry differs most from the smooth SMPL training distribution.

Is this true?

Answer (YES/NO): NO